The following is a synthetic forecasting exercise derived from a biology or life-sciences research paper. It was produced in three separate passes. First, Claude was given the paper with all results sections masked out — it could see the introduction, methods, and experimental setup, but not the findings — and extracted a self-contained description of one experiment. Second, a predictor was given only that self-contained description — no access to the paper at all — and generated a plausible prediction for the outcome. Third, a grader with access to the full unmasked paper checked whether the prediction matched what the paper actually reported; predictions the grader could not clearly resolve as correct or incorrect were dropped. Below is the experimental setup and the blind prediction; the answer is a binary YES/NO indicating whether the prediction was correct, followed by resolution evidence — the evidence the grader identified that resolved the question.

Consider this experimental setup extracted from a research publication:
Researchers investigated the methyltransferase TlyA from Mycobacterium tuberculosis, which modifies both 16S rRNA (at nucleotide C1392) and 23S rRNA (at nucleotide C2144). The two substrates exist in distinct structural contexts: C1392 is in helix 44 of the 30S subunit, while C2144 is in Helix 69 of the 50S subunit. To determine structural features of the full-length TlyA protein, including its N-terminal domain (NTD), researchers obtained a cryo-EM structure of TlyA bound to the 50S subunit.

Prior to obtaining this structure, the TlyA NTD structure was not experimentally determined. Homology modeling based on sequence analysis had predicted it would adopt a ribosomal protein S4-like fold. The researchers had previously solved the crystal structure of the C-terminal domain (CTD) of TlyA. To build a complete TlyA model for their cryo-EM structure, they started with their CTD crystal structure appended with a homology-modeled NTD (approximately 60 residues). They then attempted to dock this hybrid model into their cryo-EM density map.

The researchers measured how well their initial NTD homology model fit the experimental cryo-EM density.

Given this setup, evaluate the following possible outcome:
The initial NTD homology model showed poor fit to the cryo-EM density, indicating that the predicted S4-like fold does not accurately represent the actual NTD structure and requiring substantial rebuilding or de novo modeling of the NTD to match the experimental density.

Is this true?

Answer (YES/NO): NO